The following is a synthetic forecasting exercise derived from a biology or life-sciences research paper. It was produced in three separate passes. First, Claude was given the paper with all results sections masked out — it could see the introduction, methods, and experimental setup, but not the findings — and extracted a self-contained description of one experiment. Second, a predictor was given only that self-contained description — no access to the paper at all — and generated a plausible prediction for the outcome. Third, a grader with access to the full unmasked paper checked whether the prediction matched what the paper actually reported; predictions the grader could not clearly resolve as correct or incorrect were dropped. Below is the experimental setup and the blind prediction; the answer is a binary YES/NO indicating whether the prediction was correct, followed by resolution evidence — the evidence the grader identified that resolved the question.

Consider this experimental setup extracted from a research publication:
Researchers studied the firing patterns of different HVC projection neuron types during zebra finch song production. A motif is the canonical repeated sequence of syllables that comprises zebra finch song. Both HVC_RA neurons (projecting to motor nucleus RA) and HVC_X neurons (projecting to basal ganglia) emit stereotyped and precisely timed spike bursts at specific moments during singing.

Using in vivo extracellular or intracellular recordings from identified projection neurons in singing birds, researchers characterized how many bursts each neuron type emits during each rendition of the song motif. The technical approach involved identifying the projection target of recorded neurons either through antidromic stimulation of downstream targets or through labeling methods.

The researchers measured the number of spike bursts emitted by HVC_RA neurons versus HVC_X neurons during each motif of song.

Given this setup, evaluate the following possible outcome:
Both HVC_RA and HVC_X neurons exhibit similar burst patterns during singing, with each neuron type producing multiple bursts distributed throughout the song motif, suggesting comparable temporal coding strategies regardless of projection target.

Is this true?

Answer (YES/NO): NO